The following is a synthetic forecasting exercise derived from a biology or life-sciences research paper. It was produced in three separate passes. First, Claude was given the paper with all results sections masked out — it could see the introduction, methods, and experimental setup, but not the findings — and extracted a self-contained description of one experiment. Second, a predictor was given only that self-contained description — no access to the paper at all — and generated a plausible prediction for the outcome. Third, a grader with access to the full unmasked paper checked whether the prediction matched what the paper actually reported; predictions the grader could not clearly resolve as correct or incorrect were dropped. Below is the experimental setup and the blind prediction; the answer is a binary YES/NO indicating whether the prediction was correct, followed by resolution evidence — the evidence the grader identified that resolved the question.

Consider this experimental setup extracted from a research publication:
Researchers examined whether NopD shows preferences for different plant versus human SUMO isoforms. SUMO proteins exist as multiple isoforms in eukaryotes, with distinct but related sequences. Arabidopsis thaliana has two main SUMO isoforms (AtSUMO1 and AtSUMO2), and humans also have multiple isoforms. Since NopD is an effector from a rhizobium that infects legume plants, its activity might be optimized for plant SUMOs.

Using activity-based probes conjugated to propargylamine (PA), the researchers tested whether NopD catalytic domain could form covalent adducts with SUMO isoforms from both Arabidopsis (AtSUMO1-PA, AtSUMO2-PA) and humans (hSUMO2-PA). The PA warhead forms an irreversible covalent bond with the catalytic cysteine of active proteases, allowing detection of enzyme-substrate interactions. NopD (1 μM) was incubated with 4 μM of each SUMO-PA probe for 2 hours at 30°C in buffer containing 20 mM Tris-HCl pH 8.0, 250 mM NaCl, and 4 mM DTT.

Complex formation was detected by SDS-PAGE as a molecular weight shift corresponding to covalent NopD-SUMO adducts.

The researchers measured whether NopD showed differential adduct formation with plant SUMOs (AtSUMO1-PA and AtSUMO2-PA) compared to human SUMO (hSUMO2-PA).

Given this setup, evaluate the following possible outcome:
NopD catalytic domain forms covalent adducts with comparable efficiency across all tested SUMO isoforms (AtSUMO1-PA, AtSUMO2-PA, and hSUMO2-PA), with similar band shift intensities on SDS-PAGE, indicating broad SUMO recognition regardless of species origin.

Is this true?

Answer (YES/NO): NO